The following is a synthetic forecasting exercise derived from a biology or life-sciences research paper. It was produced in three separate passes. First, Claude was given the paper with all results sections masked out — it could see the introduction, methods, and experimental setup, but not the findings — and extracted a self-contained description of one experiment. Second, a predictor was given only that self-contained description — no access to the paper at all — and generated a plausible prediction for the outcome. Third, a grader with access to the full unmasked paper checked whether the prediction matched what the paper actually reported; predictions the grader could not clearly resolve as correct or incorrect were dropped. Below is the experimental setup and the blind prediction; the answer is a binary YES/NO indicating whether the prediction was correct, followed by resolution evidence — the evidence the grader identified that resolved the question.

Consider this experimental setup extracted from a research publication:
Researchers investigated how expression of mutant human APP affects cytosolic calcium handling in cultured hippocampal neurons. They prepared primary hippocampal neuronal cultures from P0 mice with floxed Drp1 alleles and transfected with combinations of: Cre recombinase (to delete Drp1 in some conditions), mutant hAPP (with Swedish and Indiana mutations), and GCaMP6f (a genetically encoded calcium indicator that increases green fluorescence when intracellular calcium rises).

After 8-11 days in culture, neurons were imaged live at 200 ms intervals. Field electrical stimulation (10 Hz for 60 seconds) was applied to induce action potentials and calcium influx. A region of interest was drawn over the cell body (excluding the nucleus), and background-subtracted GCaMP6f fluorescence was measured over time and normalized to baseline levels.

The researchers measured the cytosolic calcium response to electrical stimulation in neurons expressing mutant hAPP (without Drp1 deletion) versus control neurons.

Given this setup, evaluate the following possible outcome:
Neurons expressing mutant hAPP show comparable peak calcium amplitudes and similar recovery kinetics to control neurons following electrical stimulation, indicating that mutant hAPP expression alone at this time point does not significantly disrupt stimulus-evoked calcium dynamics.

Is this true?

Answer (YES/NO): NO